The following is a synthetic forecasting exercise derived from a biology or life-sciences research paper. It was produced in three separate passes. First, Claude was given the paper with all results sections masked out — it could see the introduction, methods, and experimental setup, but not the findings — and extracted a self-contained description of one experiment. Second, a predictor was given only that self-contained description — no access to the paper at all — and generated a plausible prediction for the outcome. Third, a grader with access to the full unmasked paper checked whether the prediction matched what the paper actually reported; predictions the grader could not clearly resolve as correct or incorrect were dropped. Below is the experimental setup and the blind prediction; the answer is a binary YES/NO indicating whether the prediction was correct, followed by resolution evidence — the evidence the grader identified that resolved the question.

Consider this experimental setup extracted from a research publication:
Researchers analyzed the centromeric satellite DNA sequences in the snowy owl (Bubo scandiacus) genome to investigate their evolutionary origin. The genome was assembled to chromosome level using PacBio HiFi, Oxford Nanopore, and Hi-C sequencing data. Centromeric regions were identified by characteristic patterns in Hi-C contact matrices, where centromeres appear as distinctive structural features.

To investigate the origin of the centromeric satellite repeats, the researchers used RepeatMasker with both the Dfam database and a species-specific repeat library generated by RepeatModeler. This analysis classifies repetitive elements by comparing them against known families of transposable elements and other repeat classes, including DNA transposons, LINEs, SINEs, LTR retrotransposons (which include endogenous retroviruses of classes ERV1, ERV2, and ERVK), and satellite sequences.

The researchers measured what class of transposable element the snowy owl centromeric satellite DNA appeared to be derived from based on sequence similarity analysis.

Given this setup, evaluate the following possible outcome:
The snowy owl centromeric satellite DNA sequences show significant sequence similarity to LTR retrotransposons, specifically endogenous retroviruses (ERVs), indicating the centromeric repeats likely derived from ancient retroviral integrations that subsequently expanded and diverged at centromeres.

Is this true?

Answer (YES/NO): YES